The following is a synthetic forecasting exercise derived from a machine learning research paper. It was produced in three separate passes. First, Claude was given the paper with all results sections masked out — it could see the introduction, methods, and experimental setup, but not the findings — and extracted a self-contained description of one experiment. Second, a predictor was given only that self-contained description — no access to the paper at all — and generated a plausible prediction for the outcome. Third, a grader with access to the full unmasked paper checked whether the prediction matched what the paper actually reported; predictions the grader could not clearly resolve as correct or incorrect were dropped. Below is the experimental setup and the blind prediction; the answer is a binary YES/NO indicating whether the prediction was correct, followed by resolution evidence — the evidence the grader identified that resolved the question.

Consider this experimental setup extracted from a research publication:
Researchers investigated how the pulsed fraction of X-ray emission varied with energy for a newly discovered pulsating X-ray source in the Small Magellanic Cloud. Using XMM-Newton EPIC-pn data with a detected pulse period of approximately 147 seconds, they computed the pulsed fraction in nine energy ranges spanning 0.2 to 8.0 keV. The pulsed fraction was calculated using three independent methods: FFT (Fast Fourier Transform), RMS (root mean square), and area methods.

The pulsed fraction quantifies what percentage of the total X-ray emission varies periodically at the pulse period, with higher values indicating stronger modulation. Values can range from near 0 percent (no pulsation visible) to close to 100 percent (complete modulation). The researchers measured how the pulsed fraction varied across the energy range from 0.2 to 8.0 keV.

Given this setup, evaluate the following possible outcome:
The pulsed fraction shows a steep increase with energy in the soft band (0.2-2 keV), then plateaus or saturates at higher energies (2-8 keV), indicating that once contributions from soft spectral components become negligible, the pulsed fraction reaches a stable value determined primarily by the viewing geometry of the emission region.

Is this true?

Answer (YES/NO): NO